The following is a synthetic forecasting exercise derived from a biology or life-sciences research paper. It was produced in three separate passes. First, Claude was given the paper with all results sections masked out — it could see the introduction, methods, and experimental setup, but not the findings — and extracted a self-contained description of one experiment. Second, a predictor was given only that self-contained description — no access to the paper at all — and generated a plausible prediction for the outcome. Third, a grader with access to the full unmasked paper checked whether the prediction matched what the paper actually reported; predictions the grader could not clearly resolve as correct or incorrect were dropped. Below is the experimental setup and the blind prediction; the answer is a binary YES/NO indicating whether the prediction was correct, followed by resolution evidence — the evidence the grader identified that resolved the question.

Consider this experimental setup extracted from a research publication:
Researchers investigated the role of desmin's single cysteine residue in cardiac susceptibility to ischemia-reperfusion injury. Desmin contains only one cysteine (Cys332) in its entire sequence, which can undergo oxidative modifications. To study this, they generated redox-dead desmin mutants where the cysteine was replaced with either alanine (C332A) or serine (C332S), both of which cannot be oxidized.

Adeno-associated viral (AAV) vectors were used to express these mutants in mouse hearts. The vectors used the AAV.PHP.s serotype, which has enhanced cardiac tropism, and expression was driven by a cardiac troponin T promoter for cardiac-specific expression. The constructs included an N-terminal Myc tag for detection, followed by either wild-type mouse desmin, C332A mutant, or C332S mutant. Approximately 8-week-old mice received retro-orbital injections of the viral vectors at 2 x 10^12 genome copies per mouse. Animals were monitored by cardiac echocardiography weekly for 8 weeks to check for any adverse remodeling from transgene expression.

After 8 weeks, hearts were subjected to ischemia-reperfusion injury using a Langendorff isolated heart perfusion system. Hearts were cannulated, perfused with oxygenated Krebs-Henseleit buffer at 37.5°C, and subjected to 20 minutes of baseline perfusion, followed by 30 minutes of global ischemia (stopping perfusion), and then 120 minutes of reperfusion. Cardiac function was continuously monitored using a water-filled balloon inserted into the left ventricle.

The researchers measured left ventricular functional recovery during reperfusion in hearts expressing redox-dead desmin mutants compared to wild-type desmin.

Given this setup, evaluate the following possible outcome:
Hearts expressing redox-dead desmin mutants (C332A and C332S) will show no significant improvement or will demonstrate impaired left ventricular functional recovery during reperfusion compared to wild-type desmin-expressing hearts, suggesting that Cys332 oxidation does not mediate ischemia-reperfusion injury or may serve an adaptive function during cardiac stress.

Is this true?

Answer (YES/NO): YES